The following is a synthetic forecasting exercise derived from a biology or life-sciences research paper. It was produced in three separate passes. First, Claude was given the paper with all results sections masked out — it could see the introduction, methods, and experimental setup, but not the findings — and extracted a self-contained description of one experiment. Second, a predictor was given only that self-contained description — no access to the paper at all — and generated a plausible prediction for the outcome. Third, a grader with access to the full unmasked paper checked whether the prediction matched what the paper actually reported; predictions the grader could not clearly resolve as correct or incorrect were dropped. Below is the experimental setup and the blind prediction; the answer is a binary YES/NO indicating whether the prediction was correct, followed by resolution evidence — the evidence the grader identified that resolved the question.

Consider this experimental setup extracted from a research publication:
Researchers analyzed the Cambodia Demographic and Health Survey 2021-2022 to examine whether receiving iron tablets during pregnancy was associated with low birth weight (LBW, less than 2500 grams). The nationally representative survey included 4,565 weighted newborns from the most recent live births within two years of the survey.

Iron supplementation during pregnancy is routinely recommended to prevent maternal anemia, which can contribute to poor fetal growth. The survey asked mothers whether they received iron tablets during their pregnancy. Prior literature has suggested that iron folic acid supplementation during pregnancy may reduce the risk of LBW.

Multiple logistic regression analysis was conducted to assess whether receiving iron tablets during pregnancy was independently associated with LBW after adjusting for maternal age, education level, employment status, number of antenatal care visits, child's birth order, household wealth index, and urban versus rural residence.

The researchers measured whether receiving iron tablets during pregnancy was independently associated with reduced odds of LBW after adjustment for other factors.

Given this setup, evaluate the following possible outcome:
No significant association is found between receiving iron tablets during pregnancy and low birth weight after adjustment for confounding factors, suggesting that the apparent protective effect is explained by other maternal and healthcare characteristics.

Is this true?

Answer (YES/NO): NO